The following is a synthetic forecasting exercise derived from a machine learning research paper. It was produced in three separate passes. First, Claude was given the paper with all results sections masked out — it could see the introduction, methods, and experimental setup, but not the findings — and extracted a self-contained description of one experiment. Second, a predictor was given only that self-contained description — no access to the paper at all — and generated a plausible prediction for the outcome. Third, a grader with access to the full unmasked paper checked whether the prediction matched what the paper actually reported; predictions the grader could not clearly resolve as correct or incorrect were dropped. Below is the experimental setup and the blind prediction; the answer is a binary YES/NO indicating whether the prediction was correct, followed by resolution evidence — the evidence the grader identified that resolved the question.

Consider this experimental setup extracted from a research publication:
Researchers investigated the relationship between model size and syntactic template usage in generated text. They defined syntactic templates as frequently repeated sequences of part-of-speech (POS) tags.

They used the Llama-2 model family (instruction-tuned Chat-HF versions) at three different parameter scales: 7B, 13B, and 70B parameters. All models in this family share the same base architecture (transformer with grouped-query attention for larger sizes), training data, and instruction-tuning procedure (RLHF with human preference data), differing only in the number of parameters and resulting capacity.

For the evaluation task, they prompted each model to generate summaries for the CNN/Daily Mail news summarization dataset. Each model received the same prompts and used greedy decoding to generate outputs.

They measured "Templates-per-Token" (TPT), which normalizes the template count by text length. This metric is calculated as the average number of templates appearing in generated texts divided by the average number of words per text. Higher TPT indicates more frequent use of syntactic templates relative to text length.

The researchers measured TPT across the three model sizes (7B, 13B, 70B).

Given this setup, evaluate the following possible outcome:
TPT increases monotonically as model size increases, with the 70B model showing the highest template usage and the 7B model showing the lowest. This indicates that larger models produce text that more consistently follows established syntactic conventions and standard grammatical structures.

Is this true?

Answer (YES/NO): YES